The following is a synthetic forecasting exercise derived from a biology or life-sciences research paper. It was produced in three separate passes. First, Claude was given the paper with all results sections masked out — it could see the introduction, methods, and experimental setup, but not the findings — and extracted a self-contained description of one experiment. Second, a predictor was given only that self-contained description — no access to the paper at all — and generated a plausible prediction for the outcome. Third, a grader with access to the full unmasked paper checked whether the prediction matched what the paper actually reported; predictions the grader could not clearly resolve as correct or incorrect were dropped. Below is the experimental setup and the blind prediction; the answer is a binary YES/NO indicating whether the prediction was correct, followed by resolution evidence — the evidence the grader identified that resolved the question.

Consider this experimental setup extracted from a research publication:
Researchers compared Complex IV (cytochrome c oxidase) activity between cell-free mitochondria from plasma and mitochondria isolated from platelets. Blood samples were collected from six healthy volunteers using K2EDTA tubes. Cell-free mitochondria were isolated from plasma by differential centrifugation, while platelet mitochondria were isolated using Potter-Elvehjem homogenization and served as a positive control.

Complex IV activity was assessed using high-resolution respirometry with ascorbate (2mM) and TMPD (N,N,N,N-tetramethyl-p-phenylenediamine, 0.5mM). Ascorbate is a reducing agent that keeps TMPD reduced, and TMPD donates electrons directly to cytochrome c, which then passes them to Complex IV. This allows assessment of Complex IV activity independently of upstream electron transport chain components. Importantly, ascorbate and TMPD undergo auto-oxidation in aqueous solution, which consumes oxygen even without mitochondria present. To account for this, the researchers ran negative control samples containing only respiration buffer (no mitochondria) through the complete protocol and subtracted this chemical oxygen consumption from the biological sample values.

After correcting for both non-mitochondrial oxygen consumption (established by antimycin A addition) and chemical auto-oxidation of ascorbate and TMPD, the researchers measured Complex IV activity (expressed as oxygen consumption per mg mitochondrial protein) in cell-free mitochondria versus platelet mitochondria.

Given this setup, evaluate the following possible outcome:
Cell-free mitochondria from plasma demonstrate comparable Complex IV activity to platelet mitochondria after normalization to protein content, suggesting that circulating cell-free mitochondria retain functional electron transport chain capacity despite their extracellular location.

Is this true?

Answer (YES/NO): NO